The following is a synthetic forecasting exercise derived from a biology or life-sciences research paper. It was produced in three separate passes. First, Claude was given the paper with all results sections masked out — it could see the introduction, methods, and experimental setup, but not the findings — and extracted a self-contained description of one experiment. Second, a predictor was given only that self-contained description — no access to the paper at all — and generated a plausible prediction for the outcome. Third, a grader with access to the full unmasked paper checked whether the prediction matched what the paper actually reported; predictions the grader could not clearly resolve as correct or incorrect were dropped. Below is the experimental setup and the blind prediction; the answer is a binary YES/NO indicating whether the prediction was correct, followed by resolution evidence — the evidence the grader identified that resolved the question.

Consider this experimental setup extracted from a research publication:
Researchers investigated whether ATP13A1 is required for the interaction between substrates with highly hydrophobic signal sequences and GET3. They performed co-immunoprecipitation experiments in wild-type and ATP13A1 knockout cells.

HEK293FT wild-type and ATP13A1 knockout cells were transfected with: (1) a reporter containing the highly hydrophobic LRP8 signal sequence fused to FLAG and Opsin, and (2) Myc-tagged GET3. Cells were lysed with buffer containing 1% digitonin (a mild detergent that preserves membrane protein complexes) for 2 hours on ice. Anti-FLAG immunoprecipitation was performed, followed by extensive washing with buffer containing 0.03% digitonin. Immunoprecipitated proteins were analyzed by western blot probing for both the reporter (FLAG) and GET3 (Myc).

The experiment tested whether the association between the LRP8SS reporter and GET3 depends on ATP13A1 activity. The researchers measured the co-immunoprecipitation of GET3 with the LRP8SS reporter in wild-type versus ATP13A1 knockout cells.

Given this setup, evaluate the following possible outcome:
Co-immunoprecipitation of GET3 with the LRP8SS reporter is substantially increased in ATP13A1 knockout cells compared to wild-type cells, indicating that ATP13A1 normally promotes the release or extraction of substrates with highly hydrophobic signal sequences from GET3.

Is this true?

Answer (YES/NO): NO